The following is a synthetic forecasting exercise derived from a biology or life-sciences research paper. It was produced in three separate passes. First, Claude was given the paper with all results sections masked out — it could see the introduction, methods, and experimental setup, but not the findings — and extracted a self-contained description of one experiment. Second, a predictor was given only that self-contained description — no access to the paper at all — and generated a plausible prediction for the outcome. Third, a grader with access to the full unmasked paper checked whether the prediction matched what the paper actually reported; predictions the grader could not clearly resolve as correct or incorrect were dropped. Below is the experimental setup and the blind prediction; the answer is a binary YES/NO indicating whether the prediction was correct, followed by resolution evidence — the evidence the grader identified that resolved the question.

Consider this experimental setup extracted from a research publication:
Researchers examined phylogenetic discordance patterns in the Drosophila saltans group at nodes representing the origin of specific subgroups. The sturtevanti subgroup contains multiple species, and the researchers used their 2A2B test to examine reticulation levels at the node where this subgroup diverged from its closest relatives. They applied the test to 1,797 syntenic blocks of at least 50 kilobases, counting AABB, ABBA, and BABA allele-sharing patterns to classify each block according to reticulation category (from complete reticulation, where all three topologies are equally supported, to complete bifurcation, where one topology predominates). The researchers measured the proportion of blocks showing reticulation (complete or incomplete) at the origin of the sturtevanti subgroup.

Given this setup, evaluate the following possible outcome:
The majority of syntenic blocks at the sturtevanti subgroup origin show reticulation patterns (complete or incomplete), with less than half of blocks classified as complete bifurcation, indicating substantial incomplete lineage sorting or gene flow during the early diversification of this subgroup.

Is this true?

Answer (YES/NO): YES